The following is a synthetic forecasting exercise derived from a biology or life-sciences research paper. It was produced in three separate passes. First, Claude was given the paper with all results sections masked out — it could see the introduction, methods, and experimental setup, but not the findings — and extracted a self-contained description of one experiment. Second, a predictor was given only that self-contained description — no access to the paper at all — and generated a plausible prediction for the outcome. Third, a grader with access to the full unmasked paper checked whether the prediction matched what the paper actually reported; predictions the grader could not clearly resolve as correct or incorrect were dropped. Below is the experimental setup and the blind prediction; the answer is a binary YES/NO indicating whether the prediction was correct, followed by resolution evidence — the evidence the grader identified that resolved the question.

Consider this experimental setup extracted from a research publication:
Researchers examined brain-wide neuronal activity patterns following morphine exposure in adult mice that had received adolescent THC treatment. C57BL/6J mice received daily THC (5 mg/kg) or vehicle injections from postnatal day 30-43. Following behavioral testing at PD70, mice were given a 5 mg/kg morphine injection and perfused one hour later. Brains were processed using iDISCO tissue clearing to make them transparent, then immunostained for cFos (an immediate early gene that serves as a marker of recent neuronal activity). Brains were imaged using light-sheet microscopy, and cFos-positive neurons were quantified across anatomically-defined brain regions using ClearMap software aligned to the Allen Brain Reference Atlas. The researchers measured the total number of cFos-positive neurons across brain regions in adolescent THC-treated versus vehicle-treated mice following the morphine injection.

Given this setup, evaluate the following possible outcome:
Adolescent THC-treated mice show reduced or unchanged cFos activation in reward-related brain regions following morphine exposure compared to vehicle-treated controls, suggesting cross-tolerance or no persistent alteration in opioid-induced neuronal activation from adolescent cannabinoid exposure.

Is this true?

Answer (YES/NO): NO